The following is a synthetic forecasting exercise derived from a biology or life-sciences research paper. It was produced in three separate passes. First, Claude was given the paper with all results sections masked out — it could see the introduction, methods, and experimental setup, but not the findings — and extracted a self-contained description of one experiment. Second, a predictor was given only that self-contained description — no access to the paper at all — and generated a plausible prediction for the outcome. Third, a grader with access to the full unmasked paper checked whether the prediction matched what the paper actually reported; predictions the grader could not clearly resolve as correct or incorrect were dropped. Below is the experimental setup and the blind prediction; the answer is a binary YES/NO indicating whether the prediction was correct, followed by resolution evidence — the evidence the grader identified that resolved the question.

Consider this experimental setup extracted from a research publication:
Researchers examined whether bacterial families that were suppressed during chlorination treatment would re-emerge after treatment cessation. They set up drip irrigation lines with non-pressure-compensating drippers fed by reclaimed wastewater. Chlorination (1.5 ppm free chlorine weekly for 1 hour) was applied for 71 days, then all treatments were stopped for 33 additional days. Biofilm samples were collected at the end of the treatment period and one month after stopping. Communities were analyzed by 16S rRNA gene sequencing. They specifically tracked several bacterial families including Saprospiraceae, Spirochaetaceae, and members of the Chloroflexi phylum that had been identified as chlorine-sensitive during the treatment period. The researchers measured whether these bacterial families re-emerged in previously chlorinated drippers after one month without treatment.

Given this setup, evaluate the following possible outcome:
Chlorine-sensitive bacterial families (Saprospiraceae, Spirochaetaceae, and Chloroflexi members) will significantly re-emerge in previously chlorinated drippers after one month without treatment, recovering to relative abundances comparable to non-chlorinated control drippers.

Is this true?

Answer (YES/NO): NO